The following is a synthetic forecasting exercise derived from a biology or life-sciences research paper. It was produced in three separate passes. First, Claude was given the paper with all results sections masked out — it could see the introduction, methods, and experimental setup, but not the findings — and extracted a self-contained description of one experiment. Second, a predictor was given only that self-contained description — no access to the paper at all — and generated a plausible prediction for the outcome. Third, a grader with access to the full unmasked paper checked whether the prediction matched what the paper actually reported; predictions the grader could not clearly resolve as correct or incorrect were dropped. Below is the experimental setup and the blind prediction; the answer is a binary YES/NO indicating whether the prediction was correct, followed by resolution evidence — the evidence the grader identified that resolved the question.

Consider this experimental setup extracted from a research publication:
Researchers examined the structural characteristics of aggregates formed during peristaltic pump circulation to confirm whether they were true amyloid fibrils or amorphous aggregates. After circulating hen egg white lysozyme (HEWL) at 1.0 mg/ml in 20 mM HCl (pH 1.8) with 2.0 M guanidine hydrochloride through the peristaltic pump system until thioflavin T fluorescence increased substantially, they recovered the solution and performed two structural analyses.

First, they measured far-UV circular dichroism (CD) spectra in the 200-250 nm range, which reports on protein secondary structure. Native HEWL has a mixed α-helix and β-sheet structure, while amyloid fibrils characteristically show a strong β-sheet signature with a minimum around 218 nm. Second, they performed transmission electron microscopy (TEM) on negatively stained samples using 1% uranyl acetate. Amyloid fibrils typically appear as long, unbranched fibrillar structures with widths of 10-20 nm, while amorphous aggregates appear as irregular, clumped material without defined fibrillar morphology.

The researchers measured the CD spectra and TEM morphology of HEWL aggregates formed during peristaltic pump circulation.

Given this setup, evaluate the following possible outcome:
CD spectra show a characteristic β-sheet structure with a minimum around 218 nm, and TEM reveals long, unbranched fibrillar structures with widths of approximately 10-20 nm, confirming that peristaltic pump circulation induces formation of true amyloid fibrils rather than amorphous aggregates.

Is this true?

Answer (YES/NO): YES